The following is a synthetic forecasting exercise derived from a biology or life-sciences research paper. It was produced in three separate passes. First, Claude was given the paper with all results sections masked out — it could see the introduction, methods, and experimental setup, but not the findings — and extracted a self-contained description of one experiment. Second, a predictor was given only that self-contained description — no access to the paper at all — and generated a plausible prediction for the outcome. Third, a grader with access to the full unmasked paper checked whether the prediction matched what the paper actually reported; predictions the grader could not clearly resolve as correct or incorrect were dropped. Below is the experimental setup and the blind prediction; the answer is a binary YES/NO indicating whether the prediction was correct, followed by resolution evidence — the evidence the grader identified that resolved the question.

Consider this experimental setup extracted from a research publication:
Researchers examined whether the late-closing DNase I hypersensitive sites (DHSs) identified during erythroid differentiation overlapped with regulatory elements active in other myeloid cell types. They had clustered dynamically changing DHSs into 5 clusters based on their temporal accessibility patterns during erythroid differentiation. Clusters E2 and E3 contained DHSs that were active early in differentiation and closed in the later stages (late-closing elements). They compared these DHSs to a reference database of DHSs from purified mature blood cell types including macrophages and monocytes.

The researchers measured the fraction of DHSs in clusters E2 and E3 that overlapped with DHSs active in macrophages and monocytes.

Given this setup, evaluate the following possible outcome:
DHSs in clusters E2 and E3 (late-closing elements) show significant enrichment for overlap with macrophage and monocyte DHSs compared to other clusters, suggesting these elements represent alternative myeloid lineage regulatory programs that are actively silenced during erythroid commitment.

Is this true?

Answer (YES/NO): YES